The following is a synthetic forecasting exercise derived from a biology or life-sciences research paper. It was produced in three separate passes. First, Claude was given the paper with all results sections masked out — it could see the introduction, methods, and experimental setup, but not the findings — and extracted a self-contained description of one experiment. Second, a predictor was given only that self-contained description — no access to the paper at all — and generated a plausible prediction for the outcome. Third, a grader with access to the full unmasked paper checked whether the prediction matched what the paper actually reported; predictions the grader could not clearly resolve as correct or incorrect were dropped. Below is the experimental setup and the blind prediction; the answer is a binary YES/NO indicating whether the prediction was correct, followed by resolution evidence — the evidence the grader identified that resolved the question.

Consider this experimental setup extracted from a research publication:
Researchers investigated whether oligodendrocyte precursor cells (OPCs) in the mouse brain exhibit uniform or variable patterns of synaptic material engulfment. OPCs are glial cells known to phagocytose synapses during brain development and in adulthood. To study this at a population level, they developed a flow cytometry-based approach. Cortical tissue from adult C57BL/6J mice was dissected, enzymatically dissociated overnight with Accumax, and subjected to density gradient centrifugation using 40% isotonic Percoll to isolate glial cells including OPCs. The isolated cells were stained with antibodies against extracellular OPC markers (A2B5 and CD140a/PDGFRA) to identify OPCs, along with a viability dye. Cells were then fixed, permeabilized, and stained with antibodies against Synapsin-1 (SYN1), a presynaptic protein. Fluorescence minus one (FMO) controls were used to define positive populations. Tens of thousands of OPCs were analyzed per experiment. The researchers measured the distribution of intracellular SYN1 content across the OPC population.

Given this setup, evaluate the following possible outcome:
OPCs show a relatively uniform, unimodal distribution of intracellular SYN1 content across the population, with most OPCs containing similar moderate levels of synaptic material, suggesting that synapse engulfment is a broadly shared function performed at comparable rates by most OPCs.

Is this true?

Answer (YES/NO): NO